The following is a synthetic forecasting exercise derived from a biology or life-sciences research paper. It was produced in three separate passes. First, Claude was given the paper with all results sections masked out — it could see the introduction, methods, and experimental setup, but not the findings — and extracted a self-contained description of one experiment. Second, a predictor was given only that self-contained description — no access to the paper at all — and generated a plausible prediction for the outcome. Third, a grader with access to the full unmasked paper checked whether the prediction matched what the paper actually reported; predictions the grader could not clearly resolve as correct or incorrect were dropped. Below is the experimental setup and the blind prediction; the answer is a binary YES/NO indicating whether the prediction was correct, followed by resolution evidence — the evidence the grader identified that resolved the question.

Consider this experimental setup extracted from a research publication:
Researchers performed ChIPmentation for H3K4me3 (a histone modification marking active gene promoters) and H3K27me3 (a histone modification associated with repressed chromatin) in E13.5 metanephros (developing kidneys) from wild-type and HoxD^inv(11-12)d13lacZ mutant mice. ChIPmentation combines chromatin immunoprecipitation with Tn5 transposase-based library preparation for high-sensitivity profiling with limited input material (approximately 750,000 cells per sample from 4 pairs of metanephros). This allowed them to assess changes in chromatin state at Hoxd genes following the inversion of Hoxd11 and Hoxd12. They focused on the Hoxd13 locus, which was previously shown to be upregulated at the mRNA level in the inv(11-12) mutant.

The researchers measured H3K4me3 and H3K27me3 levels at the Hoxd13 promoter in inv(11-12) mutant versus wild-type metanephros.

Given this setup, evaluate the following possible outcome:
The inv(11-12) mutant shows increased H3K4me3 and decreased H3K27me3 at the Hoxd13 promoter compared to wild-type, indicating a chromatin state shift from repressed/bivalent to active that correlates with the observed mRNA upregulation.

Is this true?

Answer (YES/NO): YES